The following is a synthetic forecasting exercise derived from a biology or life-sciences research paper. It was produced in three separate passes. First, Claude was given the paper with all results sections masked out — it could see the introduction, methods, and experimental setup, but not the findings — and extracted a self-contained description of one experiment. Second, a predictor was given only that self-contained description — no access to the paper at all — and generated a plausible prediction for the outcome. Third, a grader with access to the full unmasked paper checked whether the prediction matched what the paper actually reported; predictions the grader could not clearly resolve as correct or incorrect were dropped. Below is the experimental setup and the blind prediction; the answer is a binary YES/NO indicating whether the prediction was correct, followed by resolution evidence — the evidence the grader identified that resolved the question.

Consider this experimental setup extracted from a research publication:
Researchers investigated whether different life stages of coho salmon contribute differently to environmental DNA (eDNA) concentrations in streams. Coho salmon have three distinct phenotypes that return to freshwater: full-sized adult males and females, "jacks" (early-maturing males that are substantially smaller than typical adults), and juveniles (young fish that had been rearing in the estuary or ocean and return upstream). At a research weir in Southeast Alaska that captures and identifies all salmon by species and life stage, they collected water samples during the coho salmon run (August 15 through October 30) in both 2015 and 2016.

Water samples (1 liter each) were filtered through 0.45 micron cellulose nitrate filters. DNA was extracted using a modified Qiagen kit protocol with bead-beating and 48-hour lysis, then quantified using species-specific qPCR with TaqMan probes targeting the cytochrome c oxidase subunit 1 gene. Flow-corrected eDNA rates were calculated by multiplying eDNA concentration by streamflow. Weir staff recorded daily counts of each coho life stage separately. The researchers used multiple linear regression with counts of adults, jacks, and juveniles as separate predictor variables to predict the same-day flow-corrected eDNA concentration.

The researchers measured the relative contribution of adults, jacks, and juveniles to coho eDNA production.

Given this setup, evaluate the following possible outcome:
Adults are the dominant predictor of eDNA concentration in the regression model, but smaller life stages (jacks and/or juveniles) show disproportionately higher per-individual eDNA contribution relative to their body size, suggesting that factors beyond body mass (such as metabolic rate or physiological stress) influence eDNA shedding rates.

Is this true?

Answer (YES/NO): NO